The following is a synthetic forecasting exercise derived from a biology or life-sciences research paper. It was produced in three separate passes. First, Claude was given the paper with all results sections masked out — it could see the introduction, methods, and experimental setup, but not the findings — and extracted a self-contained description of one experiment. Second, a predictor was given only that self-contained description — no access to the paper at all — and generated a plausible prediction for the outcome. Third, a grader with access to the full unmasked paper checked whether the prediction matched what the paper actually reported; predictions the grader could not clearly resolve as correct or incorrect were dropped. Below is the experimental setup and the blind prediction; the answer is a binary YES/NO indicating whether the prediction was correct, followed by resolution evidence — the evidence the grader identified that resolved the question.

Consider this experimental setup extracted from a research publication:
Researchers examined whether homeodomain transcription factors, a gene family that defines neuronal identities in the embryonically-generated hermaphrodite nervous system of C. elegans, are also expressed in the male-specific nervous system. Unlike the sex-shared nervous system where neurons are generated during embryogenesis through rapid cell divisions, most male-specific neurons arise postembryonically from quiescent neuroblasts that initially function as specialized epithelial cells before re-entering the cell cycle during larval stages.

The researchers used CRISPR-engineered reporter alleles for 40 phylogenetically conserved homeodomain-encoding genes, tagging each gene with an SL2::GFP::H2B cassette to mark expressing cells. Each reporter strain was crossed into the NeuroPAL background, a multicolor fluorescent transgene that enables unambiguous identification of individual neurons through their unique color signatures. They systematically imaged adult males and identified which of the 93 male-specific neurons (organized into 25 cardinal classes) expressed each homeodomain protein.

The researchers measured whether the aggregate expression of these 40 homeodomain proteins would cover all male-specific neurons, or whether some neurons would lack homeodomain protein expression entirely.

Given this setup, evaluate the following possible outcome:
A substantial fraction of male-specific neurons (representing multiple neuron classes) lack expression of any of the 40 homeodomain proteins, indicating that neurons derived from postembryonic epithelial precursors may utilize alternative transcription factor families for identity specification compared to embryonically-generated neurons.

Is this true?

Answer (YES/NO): NO